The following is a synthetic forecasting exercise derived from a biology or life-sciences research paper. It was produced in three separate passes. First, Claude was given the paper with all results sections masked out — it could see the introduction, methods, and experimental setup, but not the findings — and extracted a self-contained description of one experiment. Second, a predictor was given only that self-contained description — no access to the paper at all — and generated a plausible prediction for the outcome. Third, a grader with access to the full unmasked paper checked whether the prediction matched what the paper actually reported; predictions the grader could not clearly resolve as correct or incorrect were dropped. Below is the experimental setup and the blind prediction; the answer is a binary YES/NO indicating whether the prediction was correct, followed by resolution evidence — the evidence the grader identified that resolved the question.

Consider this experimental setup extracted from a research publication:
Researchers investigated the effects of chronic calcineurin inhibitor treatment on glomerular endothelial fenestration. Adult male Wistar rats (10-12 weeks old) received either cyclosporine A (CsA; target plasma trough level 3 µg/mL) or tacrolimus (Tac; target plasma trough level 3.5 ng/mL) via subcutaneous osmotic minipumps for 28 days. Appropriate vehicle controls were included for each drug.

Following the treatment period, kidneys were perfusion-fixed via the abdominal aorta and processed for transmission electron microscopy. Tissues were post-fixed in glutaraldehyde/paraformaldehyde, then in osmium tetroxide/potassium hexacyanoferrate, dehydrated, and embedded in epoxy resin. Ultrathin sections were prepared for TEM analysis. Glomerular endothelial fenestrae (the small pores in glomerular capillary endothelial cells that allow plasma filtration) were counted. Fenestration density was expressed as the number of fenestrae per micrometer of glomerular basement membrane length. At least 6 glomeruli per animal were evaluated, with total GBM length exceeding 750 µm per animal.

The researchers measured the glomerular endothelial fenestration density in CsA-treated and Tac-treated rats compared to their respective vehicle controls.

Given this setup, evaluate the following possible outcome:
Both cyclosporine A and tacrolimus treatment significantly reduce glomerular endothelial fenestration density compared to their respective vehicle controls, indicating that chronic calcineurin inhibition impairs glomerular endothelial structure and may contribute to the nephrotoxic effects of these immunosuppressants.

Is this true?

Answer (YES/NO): YES